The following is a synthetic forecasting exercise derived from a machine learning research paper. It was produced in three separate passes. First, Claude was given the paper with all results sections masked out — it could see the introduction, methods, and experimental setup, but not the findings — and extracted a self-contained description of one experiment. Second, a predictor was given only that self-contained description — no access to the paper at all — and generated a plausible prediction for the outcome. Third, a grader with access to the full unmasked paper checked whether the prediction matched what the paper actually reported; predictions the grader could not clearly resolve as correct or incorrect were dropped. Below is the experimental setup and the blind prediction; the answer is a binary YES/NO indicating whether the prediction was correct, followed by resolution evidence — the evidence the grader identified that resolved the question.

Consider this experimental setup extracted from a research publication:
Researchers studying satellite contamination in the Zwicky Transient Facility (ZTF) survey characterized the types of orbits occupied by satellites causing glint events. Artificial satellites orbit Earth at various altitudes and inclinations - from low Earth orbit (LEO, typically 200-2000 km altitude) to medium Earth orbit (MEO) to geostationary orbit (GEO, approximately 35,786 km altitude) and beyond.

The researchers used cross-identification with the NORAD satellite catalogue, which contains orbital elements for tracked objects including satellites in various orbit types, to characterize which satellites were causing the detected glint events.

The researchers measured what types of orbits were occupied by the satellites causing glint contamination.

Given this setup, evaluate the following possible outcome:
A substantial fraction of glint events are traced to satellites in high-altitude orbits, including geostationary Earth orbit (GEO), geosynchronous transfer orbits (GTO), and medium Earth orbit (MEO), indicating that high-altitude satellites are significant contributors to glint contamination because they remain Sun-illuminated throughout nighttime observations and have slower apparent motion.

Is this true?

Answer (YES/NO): YES